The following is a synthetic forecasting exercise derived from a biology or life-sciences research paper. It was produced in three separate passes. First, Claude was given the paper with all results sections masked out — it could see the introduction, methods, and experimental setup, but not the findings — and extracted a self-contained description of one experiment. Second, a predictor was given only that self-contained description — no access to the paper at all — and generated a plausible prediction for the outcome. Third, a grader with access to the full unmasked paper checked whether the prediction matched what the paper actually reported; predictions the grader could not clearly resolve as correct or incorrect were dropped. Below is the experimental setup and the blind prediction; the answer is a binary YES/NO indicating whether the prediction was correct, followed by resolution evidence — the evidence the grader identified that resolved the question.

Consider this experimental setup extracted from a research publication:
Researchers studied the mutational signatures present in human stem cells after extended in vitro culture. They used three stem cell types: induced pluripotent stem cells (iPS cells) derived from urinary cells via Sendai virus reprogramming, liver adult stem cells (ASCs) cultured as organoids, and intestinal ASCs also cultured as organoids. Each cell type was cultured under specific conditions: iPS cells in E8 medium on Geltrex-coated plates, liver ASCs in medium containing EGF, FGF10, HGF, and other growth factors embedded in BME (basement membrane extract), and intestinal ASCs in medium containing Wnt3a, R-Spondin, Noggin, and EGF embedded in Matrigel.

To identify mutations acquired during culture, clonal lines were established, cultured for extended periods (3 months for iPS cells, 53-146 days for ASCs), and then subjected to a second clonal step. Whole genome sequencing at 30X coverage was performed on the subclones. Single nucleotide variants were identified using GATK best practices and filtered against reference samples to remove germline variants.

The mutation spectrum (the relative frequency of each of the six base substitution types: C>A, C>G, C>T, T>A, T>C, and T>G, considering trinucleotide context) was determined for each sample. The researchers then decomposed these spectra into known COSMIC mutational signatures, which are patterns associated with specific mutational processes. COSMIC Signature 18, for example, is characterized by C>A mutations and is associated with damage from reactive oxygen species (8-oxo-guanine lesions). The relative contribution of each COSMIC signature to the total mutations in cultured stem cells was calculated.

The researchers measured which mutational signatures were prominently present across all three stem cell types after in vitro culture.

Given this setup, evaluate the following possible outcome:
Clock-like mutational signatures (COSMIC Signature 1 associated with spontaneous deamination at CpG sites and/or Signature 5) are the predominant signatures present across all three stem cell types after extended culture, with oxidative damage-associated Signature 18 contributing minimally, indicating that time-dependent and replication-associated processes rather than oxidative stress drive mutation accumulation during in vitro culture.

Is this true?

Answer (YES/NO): NO